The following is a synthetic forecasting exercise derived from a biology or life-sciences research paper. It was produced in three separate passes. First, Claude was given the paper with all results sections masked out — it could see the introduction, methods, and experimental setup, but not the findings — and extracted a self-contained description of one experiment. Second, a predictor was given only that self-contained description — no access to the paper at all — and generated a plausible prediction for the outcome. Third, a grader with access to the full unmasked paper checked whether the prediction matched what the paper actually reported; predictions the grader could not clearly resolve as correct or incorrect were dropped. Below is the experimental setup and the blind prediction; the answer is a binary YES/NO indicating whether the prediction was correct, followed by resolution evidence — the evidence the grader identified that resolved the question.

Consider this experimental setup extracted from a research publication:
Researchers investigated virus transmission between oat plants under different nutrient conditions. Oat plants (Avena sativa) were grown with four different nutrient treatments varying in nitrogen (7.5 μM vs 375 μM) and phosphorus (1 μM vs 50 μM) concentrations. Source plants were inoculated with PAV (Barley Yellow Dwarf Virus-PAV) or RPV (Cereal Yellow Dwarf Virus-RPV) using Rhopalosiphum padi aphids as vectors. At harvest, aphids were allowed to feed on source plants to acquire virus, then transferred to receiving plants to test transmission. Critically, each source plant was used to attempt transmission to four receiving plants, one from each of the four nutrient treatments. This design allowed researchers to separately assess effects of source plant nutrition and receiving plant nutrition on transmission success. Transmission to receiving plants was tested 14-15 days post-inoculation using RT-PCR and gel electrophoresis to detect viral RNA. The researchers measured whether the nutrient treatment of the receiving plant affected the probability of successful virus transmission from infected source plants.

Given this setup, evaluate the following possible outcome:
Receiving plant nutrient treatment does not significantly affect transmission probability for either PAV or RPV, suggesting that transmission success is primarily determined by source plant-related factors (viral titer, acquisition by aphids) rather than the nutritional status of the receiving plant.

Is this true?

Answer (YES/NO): NO